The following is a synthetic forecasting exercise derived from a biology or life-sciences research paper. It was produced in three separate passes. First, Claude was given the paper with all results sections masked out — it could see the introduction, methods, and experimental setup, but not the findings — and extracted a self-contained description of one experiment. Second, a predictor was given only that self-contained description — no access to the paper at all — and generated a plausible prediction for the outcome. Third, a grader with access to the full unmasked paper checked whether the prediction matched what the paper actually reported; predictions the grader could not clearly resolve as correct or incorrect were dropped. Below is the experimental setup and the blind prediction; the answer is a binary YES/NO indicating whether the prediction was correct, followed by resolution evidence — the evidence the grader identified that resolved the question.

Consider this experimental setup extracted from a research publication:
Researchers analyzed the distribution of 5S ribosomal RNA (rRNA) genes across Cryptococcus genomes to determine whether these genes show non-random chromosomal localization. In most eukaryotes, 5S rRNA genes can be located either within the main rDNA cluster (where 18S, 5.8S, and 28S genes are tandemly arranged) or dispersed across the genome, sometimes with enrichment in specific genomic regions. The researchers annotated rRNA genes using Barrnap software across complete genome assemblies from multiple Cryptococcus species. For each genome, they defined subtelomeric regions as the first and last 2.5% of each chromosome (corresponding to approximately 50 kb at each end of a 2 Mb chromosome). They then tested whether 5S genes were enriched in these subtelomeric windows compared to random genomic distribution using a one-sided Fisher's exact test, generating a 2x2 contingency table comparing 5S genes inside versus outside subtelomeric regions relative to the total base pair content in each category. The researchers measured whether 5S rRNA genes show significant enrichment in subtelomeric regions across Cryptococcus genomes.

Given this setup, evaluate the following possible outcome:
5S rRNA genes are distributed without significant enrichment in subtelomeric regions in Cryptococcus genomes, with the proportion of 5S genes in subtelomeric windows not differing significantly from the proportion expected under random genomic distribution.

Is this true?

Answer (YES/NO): NO